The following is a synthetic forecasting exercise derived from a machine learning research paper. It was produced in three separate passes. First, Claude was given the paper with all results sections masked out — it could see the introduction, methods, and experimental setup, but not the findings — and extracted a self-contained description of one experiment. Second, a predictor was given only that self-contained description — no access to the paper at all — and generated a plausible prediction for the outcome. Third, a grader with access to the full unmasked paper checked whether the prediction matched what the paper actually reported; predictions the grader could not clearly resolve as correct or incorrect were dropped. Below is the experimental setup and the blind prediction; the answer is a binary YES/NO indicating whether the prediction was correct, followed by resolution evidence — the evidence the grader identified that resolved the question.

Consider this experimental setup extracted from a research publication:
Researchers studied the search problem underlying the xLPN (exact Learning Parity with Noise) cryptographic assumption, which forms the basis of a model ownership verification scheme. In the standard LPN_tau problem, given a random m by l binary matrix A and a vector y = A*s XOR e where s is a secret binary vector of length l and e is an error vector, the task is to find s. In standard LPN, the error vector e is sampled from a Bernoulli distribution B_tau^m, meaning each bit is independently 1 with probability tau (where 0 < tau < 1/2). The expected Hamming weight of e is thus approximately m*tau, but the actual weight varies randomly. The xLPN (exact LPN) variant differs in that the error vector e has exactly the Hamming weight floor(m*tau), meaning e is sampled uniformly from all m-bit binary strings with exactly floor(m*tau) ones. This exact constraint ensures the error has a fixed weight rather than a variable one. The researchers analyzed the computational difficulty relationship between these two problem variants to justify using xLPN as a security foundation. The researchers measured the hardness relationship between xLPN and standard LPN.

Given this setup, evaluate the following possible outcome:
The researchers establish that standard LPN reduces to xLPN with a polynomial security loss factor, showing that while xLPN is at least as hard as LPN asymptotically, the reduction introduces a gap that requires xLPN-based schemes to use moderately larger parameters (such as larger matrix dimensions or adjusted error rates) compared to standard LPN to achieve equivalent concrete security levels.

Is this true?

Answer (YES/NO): NO